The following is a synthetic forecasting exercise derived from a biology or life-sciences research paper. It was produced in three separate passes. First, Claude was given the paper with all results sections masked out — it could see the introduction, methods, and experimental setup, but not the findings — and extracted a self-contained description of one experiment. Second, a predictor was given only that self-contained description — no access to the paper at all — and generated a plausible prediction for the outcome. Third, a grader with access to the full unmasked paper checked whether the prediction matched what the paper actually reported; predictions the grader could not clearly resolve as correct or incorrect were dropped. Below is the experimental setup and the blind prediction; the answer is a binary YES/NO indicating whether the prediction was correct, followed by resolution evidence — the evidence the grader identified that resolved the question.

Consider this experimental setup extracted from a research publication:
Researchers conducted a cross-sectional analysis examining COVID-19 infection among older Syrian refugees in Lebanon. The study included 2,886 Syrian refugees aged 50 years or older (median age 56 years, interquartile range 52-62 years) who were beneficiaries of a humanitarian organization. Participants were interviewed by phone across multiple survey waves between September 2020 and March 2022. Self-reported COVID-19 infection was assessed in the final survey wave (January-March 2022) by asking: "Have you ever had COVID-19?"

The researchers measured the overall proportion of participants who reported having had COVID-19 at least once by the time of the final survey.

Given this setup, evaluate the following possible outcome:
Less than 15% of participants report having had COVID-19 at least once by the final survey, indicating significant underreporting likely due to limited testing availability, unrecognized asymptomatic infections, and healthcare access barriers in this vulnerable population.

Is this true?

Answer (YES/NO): YES